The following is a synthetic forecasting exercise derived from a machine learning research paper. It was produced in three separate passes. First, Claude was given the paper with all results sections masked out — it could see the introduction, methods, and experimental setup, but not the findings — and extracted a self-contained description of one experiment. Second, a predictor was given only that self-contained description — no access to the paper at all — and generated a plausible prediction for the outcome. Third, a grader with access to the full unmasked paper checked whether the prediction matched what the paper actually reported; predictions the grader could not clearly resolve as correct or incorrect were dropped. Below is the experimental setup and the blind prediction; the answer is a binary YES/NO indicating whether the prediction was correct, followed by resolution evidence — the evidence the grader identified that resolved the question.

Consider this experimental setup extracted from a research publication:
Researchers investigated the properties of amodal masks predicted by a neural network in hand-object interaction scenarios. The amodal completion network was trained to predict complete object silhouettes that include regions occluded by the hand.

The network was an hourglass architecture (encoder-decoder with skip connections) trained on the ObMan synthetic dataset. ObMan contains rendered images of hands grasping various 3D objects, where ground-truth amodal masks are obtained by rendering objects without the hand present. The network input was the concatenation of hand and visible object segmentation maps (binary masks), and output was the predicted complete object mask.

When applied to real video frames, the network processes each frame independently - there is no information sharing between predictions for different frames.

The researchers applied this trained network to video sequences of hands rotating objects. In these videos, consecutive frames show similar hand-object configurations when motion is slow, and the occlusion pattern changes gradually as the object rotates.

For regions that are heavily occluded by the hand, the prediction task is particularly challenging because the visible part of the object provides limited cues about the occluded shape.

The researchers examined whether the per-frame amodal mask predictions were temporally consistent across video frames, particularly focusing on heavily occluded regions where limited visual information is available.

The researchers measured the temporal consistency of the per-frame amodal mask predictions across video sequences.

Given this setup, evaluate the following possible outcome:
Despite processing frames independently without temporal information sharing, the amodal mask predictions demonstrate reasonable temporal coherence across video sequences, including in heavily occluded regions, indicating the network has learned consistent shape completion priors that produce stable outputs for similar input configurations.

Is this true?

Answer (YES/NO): NO